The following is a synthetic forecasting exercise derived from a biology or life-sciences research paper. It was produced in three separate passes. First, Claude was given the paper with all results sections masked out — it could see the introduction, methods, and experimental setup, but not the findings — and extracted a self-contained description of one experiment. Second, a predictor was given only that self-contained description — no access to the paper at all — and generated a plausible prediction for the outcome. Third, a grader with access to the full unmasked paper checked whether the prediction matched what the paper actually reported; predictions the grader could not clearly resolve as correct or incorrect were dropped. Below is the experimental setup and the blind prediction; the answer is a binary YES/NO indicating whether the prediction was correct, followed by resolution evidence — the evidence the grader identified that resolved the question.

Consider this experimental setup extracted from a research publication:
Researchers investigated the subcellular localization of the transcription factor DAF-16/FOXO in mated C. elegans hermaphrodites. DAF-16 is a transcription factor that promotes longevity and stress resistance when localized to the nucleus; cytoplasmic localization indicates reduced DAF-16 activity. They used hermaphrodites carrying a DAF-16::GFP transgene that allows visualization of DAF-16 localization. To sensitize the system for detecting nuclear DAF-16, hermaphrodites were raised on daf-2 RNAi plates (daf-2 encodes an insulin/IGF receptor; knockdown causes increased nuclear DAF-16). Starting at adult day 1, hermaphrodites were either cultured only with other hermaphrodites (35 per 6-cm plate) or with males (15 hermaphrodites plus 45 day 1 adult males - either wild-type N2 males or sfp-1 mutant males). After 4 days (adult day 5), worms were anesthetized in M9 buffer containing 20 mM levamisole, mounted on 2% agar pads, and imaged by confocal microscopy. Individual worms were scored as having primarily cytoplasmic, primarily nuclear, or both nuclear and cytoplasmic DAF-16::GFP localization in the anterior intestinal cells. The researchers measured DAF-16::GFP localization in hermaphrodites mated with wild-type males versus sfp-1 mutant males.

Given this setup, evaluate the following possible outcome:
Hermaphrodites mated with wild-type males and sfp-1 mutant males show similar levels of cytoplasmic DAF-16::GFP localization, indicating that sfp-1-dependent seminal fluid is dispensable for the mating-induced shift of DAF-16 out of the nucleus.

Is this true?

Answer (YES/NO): NO